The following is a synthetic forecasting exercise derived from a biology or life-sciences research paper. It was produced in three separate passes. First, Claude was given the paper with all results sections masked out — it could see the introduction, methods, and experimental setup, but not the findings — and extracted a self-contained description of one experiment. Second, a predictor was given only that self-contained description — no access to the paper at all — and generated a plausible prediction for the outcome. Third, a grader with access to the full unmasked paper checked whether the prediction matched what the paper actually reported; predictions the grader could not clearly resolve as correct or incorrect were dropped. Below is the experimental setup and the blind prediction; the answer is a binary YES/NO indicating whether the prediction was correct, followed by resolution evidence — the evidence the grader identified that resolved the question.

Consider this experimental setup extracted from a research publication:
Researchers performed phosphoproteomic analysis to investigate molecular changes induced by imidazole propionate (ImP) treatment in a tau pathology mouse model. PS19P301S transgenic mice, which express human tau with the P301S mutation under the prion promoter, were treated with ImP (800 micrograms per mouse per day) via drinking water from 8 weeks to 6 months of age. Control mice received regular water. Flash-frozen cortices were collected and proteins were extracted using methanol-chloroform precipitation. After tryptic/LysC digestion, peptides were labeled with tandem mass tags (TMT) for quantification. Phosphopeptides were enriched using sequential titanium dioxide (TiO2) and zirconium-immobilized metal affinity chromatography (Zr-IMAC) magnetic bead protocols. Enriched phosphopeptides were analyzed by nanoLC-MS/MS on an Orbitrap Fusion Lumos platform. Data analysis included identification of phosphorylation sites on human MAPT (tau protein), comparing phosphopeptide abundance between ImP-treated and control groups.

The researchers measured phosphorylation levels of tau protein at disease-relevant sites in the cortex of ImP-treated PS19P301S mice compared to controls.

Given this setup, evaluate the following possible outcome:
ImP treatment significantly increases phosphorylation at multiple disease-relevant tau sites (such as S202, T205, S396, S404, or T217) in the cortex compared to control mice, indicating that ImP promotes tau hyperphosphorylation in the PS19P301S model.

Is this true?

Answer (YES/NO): NO